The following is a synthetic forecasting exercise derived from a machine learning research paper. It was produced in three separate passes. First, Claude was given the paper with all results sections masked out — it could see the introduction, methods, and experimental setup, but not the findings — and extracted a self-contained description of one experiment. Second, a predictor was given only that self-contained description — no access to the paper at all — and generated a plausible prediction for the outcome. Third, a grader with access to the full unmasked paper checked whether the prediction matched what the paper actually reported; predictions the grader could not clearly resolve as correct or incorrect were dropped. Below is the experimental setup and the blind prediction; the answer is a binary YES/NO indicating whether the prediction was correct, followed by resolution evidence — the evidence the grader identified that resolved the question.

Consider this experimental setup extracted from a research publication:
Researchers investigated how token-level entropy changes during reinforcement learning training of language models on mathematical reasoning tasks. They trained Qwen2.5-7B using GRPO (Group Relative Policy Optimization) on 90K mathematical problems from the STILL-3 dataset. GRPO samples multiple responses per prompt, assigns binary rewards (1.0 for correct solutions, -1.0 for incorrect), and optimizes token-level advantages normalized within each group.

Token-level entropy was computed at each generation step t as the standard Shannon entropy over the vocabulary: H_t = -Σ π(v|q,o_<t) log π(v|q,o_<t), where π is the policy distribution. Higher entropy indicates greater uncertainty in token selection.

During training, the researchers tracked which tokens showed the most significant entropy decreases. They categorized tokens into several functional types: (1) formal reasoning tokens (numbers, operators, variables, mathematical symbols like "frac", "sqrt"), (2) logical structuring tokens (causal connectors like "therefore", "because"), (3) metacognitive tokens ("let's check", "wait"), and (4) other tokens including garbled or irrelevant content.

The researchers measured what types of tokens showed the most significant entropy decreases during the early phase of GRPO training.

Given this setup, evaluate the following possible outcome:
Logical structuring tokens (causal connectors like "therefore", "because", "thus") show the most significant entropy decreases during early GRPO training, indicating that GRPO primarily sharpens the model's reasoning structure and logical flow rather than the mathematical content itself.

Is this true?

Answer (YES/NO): NO